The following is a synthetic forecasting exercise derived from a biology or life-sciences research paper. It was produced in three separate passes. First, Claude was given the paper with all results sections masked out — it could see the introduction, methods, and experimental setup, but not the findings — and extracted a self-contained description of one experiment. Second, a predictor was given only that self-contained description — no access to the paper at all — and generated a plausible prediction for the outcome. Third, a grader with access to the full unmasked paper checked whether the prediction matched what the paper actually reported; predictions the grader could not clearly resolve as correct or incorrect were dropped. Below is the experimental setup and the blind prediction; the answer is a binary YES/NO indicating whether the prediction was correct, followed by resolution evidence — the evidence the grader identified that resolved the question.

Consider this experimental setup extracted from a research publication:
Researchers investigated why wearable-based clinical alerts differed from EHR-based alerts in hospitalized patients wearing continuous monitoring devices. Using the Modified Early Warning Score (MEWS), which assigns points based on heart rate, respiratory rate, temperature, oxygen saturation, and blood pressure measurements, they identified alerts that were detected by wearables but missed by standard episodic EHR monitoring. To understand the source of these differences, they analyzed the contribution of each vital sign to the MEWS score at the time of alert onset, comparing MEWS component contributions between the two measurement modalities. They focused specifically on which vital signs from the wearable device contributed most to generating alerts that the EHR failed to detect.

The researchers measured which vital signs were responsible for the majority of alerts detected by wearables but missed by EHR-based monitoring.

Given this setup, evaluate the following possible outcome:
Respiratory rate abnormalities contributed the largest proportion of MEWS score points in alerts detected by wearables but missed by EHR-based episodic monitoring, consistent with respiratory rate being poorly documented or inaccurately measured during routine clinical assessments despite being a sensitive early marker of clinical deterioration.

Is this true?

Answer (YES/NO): YES